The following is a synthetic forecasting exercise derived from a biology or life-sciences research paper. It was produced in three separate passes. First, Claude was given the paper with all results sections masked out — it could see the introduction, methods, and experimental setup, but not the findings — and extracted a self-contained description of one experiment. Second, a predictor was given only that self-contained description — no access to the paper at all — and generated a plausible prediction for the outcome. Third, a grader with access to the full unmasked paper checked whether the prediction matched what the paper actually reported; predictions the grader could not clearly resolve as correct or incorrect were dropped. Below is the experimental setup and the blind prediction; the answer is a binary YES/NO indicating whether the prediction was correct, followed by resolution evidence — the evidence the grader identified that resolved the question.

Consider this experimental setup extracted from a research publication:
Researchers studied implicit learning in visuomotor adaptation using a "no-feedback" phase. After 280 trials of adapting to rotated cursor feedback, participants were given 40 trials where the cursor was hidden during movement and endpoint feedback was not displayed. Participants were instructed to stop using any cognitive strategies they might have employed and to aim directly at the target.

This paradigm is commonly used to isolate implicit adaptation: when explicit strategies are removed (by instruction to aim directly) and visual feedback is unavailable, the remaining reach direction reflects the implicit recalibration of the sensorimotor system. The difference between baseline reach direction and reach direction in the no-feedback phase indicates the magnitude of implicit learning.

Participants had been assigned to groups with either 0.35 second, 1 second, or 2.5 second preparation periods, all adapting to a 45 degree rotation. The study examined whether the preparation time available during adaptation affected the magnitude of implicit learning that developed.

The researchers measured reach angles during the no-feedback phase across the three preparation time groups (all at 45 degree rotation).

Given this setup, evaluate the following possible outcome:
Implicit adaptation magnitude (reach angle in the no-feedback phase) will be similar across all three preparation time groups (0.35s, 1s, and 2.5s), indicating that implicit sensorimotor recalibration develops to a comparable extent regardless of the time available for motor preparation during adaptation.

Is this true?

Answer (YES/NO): NO